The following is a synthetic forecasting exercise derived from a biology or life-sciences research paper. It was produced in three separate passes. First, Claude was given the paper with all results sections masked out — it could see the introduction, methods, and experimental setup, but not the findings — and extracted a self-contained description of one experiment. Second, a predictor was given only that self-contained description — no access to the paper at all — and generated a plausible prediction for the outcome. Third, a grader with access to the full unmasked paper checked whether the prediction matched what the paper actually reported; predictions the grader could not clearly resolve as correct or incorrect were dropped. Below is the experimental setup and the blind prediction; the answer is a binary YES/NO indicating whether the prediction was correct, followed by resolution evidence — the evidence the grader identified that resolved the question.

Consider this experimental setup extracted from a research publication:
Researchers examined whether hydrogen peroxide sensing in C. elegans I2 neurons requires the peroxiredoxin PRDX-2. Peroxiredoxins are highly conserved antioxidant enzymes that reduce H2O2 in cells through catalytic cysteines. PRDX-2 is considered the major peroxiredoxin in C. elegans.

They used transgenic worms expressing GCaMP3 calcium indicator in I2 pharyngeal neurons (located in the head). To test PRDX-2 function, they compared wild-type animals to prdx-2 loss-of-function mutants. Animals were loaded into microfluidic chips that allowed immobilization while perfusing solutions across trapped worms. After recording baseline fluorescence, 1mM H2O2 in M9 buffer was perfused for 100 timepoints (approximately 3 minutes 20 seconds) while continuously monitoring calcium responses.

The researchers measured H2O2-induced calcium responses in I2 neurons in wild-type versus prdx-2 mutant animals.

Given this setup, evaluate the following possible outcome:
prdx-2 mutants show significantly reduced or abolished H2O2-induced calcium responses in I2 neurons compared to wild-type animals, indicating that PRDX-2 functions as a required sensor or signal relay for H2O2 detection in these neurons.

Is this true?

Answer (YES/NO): YES